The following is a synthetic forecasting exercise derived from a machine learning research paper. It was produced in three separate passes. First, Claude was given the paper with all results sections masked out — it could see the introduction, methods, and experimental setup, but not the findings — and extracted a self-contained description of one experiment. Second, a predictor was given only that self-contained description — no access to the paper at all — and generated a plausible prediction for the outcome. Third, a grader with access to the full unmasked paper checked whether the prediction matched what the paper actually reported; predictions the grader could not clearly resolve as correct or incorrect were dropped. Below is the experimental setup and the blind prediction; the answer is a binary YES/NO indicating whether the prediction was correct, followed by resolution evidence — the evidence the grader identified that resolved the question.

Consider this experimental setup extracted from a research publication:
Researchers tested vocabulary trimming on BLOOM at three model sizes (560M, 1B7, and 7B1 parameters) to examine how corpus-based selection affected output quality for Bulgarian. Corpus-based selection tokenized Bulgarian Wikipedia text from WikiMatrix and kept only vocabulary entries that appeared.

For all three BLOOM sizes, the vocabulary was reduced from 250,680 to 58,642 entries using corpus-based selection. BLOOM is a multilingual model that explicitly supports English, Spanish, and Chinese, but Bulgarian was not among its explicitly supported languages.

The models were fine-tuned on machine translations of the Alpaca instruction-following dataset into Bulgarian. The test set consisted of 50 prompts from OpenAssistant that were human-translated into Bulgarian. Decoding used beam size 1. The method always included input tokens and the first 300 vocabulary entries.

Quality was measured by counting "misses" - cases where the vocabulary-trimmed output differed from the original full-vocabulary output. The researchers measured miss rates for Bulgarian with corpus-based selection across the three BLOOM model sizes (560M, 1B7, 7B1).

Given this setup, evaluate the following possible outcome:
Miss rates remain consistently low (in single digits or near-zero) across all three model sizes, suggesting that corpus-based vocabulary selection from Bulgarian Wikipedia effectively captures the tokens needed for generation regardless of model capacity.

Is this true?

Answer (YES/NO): YES